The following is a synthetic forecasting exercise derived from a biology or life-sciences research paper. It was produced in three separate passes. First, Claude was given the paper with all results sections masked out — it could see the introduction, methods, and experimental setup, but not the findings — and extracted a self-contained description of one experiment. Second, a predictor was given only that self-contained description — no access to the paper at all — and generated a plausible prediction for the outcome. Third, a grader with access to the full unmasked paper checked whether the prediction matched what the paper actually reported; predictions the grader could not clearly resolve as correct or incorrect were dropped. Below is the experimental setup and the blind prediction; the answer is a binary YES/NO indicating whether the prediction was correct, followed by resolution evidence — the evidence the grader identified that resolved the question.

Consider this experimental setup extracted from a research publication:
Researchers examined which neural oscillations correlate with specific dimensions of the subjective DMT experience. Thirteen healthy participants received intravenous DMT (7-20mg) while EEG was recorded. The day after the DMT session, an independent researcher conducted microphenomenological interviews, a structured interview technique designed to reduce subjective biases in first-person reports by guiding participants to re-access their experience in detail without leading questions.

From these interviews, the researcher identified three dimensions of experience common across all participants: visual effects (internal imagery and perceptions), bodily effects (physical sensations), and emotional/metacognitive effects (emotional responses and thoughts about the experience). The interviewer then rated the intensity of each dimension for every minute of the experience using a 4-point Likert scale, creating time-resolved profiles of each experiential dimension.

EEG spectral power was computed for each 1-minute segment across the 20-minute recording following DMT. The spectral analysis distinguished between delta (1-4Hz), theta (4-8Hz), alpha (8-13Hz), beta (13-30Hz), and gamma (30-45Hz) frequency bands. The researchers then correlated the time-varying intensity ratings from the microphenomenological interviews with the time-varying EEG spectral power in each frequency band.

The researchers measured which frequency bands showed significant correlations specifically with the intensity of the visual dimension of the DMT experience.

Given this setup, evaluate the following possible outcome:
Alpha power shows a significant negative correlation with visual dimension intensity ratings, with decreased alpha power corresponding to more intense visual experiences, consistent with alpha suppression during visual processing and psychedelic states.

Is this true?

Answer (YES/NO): YES